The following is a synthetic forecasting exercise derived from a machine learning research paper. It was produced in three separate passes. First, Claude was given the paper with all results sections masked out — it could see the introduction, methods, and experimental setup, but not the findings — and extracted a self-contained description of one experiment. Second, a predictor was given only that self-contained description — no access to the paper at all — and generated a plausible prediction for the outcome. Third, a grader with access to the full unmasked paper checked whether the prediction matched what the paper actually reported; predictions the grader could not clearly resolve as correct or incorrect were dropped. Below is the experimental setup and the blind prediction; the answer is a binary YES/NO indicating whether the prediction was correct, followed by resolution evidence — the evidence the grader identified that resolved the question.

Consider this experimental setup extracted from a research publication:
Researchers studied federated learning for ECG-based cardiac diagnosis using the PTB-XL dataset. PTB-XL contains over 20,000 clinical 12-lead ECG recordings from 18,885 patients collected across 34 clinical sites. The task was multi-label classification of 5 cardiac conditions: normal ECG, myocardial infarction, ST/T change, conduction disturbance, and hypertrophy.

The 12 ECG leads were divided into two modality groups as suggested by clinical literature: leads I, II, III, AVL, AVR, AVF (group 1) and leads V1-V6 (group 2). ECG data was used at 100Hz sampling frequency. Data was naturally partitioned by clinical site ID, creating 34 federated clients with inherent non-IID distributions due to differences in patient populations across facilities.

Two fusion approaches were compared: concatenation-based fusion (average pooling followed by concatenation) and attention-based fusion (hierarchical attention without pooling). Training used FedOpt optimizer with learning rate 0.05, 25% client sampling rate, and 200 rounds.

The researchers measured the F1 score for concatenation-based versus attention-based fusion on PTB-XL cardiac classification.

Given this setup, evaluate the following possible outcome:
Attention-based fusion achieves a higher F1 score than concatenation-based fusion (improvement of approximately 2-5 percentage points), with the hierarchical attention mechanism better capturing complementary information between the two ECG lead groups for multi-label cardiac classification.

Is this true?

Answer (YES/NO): NO